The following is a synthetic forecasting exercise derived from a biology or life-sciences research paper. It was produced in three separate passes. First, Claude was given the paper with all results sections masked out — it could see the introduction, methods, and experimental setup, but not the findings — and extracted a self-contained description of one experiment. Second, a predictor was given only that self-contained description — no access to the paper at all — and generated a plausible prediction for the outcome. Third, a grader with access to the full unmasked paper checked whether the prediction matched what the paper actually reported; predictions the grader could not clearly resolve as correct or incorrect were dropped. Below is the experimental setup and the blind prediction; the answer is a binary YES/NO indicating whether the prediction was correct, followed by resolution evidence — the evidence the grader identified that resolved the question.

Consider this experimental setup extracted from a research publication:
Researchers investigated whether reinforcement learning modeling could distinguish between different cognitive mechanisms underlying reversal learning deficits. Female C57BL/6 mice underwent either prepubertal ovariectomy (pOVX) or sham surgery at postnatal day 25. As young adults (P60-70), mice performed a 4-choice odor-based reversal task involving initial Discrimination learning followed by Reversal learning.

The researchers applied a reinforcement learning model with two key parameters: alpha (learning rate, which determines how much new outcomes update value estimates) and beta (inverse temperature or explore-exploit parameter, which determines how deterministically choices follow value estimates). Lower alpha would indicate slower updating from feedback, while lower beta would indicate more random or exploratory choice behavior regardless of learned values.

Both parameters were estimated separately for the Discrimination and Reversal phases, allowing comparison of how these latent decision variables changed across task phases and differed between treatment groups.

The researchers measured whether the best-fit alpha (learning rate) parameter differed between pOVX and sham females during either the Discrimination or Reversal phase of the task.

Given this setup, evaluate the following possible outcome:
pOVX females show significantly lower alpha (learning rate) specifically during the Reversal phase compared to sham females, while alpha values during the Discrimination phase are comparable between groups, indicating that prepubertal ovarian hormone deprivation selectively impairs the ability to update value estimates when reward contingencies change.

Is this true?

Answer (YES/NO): NO